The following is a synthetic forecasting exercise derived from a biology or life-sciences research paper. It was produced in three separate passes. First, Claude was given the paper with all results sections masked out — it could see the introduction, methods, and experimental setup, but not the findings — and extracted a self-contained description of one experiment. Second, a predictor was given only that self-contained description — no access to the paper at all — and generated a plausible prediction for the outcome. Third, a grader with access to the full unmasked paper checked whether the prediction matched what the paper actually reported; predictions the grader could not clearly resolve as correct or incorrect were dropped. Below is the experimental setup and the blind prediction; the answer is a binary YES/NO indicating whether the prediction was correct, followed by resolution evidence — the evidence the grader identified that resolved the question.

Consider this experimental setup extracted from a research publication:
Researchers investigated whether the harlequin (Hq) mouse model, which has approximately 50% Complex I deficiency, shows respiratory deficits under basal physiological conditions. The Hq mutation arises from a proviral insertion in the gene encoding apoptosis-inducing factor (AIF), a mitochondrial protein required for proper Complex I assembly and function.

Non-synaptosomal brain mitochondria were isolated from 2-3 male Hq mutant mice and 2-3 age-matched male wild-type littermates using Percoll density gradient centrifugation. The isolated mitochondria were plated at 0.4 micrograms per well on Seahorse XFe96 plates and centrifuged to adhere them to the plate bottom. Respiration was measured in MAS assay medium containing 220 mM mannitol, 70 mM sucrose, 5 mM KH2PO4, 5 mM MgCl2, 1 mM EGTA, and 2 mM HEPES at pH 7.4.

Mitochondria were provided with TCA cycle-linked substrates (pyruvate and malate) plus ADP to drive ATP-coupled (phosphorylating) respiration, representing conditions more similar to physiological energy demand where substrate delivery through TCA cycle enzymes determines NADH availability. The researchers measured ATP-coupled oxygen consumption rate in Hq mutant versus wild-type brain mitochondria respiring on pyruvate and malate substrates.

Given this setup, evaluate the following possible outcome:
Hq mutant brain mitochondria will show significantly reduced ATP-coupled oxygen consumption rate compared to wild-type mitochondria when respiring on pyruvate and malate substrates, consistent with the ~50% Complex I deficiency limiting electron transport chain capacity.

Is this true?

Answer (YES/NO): NO